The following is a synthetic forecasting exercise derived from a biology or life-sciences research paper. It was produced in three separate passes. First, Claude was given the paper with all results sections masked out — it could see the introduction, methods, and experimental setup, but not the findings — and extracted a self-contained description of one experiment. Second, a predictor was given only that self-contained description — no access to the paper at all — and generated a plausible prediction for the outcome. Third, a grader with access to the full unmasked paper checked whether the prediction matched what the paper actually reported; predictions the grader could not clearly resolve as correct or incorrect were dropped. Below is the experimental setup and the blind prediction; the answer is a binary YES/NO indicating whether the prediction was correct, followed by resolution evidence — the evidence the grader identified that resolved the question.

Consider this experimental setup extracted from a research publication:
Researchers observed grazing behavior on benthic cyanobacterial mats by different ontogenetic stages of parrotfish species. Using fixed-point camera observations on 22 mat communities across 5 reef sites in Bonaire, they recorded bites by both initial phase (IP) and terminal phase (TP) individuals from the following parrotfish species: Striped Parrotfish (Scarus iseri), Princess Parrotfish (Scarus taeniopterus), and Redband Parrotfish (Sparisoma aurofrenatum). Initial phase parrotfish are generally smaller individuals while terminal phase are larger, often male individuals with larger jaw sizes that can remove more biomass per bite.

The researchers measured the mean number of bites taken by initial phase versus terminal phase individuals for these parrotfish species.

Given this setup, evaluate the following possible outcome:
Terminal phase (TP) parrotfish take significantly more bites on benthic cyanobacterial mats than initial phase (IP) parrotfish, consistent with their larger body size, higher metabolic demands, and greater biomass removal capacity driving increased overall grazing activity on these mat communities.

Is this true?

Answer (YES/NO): NO